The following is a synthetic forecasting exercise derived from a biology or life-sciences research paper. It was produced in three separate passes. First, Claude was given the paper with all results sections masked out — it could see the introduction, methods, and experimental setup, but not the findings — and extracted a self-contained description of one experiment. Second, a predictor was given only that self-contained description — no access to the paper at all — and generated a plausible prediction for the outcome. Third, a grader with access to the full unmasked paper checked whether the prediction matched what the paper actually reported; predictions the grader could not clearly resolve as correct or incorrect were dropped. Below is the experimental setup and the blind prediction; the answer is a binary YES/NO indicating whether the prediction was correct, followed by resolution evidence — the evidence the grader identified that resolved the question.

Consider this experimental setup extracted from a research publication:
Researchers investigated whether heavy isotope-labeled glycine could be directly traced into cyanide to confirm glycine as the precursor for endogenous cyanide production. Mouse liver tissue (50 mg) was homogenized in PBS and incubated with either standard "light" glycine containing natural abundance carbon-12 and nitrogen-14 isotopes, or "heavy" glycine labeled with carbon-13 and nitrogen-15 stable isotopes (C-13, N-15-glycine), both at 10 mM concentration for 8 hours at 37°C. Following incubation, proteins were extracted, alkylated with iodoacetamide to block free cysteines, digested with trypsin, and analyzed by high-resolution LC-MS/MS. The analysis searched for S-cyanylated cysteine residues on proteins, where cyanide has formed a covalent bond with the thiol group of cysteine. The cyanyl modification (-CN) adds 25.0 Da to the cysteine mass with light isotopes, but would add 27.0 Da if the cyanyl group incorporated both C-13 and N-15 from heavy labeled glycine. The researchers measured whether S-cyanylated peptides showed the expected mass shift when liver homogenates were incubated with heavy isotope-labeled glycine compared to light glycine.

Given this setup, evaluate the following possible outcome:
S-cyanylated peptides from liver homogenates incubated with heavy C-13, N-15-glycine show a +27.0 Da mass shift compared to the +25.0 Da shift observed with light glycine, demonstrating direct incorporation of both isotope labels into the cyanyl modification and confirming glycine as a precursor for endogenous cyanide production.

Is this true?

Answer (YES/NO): YES